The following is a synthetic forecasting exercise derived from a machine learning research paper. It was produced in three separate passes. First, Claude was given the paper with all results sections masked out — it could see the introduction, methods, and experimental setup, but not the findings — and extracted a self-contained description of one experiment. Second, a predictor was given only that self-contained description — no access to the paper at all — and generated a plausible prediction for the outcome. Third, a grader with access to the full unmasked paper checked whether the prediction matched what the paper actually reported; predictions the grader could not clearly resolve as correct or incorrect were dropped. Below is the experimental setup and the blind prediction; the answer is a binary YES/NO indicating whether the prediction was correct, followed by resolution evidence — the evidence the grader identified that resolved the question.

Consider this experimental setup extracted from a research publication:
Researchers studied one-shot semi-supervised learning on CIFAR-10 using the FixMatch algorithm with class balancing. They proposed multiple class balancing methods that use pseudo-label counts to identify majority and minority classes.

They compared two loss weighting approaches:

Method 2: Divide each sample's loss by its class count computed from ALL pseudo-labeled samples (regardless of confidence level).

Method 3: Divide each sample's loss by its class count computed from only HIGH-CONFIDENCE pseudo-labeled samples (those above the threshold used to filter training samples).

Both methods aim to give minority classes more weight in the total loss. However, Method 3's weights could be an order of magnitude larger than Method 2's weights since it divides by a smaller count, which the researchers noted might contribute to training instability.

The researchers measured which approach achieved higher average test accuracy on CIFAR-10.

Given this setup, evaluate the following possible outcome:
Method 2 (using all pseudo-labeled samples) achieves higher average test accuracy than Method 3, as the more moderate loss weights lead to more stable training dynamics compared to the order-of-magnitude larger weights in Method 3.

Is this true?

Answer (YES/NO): YES